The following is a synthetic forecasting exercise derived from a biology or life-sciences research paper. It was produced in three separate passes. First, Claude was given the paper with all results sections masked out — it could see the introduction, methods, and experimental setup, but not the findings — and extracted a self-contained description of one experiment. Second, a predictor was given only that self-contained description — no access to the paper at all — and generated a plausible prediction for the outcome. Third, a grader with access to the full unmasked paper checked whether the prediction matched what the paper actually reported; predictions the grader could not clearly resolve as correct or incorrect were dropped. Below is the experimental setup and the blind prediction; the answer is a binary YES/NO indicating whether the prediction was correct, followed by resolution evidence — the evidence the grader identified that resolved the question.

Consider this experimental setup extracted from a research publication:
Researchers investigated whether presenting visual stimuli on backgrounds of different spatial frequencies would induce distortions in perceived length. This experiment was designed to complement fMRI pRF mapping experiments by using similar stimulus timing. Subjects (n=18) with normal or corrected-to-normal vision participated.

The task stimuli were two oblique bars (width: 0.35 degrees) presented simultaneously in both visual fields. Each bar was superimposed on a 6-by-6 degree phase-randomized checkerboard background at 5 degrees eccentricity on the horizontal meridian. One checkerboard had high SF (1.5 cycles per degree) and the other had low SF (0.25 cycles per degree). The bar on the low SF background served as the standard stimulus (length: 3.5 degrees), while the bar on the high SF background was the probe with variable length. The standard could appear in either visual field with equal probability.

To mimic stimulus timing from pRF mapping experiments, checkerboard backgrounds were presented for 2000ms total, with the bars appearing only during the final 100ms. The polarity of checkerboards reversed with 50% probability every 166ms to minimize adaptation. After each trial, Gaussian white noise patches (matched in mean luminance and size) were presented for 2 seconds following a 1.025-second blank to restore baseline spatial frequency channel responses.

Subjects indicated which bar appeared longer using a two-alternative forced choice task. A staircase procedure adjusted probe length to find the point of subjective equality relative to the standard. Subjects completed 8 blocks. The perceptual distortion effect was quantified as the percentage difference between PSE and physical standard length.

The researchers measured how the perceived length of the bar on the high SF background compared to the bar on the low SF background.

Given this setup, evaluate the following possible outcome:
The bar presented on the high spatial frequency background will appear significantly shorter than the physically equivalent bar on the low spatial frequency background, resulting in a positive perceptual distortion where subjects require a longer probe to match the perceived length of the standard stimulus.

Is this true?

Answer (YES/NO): NO